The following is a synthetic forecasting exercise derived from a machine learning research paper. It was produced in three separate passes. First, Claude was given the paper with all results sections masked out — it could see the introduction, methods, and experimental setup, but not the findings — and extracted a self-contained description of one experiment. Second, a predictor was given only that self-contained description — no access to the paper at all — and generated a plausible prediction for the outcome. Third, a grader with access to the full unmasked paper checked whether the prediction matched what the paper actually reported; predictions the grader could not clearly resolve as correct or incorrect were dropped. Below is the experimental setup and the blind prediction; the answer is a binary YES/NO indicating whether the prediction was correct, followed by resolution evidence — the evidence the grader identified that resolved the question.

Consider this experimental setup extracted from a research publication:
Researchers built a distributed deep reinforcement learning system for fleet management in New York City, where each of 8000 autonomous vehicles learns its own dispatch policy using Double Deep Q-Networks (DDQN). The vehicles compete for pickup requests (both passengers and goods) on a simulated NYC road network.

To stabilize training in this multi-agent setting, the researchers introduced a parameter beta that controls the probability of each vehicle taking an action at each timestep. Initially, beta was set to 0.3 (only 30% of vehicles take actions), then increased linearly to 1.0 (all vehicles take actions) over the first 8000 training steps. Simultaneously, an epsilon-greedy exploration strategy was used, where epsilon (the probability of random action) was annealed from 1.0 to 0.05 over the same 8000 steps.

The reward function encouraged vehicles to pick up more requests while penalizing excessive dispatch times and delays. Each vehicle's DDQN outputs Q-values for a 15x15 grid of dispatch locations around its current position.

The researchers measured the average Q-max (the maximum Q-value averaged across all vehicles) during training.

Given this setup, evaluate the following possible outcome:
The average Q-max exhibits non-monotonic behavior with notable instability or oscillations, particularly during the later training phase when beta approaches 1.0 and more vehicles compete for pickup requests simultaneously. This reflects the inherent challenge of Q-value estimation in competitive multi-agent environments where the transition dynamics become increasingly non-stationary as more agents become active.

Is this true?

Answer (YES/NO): NO